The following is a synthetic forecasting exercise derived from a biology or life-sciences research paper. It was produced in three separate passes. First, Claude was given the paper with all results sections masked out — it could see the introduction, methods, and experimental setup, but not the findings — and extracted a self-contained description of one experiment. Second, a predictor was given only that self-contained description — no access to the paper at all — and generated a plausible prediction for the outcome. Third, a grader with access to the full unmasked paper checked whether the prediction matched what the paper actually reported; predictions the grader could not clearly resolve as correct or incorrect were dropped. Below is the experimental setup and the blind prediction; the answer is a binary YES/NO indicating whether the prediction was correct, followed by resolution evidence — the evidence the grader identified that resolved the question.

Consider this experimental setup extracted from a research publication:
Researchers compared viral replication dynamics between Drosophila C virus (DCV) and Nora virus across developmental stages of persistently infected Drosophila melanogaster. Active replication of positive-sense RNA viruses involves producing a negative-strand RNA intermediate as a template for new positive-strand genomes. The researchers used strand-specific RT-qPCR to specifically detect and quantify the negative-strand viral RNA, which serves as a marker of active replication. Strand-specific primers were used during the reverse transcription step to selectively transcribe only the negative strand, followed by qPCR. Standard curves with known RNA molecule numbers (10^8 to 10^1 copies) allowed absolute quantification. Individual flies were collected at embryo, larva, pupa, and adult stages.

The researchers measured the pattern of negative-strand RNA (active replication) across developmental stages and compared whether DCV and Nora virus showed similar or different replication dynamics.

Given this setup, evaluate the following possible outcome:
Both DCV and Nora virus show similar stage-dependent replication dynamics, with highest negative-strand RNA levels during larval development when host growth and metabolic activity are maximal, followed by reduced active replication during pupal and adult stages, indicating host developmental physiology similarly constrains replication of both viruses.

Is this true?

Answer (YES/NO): NO